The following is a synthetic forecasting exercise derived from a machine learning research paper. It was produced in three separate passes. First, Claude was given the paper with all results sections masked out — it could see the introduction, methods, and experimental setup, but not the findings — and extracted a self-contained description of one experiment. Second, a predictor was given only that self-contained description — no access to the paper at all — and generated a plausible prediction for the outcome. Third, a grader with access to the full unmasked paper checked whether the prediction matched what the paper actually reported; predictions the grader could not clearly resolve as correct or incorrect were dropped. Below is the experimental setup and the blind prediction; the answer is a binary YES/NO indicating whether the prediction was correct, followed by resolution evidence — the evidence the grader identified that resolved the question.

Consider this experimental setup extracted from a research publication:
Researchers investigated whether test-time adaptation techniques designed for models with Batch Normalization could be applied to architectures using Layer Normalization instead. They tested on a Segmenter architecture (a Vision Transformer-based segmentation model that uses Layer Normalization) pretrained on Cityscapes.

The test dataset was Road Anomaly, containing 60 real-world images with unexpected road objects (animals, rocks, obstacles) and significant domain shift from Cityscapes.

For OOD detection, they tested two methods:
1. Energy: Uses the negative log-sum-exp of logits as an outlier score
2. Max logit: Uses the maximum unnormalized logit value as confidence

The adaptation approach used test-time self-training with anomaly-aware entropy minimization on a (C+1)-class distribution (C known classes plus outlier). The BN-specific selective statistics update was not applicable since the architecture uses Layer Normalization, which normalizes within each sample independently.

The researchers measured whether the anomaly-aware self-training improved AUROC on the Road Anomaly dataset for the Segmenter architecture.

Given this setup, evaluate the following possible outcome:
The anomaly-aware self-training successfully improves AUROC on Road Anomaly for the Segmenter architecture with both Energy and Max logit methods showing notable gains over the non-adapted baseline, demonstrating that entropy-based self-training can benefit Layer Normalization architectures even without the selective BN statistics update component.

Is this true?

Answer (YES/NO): YES